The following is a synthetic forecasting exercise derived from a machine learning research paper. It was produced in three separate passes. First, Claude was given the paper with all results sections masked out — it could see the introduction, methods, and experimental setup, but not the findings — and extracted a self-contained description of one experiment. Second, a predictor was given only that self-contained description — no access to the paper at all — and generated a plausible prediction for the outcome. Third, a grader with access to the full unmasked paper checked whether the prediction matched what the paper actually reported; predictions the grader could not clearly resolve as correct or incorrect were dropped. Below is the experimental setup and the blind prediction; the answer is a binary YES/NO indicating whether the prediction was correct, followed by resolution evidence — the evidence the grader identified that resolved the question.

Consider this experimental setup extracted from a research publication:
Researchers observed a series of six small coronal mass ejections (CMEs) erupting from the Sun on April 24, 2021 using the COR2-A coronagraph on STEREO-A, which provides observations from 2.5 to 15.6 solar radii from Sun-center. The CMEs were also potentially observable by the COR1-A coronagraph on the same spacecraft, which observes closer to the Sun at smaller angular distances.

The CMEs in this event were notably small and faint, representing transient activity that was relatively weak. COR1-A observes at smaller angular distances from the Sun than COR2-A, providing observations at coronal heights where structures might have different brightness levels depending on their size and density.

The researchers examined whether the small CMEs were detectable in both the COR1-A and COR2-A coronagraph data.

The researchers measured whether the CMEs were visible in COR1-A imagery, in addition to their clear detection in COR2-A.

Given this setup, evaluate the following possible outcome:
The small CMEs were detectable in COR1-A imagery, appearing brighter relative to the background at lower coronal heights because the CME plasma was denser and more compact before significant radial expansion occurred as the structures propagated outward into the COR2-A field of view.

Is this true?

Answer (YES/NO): NO